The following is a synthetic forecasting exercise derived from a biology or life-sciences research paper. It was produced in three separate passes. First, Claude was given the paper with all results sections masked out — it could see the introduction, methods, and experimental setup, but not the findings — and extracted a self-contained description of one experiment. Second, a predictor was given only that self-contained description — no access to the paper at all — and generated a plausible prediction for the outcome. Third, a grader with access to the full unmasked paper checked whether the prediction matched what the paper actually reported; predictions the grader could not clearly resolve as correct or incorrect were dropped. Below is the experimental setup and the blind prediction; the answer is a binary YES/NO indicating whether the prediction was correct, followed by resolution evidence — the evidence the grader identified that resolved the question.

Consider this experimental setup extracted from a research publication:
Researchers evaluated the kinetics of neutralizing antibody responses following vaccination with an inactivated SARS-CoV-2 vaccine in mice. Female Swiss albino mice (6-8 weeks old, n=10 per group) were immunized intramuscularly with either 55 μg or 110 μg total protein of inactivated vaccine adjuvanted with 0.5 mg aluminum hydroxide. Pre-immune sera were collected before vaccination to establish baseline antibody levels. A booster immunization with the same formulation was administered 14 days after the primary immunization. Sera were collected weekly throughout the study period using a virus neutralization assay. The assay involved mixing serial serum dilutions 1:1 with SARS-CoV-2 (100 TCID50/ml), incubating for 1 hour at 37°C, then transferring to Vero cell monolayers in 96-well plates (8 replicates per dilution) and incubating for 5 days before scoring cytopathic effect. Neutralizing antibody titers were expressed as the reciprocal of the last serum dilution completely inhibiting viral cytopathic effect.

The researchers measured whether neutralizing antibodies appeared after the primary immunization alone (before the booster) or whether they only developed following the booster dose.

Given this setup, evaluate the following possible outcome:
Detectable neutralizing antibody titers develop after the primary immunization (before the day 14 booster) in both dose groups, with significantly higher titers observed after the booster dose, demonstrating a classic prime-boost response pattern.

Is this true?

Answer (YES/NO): YES